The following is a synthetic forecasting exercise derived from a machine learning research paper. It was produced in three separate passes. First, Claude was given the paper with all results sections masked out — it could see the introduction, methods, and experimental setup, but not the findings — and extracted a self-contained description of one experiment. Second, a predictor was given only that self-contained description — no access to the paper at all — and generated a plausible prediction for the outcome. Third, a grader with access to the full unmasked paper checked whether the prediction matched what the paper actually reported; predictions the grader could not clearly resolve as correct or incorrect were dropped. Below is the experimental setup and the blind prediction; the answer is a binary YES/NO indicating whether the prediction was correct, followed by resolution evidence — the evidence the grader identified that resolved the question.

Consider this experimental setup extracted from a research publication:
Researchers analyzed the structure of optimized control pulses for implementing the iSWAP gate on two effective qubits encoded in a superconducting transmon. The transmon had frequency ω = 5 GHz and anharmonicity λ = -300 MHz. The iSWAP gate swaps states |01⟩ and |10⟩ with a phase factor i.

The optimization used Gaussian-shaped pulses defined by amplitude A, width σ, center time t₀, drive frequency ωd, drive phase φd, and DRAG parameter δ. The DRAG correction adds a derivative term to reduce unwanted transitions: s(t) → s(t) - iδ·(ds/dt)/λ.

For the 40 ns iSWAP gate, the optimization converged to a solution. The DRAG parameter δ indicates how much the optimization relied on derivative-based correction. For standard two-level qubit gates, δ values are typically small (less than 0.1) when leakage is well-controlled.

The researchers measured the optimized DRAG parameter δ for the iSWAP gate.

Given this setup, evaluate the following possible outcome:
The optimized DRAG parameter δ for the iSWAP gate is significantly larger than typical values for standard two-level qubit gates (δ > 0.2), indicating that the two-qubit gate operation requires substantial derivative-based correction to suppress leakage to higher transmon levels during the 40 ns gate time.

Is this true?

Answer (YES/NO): YES